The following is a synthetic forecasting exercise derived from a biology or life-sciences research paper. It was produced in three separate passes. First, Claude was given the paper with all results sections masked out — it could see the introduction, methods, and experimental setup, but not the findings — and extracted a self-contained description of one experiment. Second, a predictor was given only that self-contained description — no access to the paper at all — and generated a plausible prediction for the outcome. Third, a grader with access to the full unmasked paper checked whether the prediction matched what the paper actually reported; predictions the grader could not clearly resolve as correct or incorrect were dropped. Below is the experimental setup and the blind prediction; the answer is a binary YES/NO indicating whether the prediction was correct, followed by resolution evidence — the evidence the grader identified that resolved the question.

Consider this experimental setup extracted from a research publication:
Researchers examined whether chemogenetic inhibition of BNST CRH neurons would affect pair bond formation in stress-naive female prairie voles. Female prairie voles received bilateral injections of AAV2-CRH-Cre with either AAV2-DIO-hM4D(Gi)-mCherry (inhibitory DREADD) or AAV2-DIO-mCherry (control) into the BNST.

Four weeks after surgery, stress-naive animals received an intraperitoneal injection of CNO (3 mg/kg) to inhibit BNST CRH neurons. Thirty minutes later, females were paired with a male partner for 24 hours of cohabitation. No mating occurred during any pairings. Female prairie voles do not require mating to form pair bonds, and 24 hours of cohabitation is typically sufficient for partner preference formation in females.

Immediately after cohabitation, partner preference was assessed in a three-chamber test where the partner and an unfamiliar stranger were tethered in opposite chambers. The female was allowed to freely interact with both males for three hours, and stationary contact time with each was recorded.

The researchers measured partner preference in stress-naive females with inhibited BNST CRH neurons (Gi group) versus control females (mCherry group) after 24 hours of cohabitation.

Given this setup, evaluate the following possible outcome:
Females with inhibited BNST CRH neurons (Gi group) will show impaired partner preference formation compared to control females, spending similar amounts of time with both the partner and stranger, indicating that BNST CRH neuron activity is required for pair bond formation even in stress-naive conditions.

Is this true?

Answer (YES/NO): YES